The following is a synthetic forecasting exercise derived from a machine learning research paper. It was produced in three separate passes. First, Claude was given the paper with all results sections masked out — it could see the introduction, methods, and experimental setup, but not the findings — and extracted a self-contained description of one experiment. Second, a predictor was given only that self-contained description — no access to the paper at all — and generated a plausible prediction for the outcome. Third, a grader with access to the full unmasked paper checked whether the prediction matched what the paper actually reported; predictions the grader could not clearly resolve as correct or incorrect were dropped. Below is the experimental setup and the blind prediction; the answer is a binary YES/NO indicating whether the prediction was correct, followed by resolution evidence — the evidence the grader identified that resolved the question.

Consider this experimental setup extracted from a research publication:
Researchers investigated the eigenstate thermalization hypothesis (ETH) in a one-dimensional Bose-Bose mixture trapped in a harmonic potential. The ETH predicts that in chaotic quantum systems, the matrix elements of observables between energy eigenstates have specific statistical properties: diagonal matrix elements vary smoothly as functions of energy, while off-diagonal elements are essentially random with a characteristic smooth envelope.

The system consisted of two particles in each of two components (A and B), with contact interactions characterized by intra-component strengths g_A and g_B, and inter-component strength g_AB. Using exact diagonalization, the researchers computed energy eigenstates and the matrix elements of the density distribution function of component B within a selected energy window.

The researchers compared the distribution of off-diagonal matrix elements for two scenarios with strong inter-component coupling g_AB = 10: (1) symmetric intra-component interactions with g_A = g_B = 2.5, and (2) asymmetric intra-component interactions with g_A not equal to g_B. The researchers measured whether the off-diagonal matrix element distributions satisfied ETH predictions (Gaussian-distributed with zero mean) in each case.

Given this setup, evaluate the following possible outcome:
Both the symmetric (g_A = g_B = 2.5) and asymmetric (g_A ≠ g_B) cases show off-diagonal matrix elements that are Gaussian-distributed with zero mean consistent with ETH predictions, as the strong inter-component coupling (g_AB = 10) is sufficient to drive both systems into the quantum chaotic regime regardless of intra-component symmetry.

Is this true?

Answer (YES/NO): NO